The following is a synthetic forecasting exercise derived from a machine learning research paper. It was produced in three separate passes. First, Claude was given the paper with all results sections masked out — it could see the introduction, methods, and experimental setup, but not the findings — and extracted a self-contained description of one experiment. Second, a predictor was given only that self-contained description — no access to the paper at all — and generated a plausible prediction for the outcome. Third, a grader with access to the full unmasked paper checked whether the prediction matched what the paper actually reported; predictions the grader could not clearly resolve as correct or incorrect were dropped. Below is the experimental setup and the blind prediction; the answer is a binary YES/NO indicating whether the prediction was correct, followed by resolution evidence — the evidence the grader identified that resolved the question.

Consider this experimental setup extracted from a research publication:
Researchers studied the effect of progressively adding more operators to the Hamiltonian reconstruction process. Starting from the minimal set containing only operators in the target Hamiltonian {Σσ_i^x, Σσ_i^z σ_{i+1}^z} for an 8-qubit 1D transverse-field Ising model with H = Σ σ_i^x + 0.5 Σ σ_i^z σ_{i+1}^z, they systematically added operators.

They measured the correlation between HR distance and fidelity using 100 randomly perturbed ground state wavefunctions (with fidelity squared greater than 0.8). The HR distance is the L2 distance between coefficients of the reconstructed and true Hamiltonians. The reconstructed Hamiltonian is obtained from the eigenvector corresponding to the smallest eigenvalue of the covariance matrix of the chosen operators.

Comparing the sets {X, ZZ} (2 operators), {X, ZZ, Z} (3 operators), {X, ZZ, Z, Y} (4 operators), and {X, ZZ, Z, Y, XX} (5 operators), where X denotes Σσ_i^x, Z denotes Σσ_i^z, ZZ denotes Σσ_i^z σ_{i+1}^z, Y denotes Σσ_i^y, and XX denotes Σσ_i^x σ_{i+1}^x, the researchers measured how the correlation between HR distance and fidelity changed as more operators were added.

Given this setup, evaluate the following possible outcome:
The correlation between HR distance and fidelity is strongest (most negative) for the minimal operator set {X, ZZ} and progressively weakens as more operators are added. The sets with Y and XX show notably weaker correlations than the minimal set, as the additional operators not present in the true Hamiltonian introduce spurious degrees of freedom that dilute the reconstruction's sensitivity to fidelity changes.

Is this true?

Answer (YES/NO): YES